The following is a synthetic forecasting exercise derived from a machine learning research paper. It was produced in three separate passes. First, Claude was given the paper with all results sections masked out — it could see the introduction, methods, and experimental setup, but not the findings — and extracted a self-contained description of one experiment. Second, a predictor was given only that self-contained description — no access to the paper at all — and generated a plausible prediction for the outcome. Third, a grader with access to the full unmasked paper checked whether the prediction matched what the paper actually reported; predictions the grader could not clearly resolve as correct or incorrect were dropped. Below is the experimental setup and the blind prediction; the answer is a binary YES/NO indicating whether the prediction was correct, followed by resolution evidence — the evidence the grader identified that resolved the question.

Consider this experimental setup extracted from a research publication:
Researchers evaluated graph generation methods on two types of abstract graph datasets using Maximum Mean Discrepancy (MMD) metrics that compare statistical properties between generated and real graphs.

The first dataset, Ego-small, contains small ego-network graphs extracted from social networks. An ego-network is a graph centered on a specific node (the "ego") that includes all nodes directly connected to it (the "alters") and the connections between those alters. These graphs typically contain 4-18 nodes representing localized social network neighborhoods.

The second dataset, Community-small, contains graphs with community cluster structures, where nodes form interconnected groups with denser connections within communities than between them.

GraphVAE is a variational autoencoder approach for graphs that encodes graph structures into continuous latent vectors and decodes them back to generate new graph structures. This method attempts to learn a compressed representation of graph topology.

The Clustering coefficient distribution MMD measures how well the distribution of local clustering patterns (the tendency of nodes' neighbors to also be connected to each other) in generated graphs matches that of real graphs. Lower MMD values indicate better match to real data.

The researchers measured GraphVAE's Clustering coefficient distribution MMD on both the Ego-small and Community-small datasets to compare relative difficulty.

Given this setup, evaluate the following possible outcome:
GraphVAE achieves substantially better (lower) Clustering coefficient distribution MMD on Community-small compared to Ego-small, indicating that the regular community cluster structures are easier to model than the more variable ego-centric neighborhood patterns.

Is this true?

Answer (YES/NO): NO